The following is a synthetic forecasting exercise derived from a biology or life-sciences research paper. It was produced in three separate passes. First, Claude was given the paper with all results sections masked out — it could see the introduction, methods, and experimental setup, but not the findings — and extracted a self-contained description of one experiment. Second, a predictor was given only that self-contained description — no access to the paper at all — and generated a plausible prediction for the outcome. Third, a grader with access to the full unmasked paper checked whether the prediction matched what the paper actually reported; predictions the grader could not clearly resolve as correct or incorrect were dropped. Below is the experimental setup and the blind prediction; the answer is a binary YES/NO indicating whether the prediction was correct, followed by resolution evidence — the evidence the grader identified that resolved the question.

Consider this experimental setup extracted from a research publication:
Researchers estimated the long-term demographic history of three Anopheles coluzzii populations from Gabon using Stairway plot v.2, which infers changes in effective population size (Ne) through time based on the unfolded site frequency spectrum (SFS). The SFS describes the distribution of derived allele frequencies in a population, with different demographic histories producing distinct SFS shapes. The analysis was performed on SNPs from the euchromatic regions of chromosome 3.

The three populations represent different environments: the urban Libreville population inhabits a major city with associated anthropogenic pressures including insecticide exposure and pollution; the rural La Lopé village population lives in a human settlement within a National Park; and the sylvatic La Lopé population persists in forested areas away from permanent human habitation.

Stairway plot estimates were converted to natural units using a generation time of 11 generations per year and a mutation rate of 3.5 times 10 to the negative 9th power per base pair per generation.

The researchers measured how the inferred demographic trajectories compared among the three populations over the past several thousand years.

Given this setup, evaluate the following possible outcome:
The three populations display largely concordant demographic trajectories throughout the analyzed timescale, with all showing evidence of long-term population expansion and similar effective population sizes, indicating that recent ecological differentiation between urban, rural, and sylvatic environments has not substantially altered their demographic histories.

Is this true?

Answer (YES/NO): NO